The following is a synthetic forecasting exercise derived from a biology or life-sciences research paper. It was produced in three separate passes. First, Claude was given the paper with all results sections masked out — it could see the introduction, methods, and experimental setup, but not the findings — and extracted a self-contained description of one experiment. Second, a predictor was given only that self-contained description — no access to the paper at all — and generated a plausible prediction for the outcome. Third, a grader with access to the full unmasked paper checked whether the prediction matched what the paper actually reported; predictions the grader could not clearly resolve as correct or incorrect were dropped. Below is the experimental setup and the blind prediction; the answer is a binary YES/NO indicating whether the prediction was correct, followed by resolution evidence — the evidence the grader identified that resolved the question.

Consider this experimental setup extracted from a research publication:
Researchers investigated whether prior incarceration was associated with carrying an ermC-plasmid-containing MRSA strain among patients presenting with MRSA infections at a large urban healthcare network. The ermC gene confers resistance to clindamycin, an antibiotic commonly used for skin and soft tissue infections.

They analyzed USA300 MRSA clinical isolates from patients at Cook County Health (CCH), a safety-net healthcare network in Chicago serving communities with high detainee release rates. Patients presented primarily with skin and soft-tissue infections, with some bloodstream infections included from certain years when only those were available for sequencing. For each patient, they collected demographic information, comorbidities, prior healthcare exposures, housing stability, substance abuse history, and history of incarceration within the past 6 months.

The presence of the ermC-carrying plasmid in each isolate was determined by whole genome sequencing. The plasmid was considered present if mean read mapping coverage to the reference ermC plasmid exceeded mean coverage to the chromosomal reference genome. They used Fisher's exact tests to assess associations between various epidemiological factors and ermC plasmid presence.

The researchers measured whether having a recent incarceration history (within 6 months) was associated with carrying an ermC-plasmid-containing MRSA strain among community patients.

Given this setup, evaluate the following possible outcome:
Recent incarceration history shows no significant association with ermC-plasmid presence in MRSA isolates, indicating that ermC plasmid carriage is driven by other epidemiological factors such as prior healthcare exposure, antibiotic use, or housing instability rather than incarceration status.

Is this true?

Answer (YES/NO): NO